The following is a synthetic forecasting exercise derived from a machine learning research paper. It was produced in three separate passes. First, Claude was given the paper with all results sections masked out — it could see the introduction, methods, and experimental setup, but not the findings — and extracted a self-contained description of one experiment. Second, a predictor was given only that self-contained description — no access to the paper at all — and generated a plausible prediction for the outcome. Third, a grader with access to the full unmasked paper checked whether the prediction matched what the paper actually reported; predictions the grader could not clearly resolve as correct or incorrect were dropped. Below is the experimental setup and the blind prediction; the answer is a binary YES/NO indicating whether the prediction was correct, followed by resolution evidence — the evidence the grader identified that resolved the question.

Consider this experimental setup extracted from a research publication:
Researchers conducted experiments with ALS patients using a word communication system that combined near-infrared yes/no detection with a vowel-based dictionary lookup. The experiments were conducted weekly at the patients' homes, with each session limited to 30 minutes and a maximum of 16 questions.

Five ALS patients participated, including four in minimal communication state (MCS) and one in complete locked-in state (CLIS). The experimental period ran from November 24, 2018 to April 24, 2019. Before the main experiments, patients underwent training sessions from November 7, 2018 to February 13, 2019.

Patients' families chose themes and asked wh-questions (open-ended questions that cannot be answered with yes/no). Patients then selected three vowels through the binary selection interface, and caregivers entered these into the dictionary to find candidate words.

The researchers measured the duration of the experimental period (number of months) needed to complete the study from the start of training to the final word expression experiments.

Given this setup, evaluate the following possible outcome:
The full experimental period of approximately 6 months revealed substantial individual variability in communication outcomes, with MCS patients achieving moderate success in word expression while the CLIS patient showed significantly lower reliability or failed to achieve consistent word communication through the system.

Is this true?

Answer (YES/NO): NO